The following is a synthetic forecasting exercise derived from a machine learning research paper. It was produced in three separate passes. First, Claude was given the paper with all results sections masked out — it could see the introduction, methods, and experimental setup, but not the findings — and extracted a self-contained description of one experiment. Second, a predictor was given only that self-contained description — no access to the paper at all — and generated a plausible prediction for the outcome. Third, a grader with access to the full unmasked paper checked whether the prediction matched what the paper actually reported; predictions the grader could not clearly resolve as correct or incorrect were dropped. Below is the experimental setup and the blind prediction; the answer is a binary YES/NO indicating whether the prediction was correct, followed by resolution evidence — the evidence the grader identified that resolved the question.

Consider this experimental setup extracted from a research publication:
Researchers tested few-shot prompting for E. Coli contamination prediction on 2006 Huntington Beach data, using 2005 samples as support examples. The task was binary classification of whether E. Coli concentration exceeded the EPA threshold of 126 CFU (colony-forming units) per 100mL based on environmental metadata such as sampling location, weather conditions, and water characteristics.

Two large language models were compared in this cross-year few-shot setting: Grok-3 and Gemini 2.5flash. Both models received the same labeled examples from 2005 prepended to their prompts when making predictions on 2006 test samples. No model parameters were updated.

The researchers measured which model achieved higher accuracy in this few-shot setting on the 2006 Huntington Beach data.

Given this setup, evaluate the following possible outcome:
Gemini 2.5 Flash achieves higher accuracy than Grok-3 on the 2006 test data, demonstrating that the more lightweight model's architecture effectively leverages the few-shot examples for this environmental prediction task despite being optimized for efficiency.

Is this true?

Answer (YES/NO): YES